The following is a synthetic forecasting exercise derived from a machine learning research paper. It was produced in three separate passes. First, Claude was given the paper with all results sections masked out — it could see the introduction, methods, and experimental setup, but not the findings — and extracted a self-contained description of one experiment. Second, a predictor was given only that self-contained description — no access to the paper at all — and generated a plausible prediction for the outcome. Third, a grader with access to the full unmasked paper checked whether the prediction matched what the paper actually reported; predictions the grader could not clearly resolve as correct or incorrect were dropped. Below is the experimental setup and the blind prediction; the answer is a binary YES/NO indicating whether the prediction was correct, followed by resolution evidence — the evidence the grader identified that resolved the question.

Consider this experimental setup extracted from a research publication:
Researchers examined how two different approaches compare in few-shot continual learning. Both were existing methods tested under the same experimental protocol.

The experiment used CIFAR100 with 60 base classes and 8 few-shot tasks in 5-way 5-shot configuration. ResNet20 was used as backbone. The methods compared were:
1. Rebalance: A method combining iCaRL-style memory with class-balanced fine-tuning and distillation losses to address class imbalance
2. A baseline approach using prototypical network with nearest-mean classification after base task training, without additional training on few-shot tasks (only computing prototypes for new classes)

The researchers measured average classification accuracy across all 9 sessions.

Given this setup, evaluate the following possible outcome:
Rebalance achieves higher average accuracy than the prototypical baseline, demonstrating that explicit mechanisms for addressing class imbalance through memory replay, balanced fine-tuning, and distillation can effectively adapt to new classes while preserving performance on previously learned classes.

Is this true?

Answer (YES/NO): NO